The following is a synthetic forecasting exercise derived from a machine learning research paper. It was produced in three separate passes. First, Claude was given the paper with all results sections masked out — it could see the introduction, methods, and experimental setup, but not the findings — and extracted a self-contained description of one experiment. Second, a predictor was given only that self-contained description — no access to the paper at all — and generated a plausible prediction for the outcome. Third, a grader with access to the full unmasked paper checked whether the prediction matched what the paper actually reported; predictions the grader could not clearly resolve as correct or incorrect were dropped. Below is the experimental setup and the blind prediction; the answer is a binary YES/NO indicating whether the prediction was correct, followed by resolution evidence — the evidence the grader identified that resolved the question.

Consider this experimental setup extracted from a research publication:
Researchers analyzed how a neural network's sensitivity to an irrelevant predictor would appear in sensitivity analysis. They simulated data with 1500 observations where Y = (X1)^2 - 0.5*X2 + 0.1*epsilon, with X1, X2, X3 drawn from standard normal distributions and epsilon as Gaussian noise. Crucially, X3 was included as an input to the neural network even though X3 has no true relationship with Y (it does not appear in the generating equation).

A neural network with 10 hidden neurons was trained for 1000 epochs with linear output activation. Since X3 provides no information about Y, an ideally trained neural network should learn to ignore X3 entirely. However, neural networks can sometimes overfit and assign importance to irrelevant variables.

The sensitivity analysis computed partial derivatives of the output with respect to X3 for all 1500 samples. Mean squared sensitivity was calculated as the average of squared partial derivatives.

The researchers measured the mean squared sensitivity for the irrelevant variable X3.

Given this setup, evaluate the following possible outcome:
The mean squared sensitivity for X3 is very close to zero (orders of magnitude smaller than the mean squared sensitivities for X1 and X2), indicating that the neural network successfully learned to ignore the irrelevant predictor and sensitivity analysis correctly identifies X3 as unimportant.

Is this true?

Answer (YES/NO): YES